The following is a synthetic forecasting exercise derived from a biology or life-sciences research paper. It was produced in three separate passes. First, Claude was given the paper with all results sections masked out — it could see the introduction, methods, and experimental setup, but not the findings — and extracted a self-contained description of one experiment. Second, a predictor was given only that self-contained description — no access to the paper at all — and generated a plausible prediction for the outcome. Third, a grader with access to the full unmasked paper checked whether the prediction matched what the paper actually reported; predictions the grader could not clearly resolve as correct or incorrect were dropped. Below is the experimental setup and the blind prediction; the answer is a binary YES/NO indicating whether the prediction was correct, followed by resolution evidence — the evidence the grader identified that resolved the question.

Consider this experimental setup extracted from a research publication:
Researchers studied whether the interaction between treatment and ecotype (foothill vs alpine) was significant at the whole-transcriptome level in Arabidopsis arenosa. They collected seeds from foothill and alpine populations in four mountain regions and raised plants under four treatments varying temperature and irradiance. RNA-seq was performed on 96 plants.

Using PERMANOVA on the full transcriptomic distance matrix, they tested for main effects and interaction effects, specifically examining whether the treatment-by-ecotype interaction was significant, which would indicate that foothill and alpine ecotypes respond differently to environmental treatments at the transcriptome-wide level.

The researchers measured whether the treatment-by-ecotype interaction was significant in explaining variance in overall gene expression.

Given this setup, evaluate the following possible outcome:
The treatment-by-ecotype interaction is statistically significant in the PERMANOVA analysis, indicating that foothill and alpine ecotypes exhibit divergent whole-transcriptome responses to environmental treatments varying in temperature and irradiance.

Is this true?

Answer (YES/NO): NO